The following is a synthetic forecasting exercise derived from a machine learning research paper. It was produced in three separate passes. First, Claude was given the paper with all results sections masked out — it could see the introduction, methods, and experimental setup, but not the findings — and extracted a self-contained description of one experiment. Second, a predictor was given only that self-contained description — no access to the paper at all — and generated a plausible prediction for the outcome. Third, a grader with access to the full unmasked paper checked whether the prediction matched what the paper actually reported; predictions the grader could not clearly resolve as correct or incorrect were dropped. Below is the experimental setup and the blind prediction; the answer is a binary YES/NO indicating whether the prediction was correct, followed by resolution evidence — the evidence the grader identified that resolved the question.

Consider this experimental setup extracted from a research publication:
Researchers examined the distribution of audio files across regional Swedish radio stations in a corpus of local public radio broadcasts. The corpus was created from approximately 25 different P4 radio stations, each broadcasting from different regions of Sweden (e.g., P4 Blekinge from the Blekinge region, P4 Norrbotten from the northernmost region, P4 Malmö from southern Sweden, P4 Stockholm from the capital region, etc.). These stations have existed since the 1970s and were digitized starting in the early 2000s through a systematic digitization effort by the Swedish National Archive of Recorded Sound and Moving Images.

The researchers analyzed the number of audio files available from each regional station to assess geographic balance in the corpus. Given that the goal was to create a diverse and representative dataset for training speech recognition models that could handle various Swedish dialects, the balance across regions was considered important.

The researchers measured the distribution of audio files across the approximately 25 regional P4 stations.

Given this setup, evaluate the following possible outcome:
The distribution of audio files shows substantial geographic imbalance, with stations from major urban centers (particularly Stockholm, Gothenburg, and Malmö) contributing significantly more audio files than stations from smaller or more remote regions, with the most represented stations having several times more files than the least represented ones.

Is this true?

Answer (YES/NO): NO